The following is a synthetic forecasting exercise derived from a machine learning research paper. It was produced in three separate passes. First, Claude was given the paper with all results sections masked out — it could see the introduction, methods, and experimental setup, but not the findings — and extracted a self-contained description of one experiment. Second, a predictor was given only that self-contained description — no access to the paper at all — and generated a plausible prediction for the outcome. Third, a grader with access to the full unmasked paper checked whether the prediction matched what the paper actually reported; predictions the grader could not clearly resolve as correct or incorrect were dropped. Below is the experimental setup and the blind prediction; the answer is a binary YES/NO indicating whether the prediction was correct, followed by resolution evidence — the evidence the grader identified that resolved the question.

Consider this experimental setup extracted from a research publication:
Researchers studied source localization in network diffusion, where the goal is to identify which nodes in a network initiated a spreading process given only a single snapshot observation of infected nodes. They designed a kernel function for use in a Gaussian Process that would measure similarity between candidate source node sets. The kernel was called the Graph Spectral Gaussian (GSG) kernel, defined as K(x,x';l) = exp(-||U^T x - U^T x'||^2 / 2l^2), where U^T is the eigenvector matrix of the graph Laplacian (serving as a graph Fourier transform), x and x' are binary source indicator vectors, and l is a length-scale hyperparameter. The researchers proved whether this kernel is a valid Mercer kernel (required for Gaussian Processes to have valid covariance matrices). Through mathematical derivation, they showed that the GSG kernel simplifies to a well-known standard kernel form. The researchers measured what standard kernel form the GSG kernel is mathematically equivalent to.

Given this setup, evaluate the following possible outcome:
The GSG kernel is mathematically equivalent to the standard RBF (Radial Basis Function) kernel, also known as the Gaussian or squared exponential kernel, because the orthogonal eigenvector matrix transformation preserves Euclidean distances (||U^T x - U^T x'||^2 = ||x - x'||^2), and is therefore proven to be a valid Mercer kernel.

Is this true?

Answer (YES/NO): YES